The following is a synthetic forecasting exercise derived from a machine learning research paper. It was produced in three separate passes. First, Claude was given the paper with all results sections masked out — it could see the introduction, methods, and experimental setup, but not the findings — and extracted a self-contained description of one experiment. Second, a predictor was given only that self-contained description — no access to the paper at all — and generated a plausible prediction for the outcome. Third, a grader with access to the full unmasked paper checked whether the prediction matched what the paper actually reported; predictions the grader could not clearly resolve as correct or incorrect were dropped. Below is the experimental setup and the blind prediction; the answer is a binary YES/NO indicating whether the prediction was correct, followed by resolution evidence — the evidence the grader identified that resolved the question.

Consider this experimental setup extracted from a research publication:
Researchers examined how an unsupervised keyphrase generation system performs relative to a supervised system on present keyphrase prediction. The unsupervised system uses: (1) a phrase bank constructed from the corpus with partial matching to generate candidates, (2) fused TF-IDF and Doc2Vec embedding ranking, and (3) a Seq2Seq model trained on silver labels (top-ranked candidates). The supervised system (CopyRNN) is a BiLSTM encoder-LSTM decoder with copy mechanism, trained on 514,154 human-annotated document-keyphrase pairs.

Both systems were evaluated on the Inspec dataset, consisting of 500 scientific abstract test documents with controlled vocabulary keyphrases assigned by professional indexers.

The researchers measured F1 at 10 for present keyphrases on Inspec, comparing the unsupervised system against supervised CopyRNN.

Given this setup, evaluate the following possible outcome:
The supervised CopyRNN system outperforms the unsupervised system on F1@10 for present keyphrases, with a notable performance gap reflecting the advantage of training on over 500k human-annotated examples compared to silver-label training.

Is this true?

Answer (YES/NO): NO